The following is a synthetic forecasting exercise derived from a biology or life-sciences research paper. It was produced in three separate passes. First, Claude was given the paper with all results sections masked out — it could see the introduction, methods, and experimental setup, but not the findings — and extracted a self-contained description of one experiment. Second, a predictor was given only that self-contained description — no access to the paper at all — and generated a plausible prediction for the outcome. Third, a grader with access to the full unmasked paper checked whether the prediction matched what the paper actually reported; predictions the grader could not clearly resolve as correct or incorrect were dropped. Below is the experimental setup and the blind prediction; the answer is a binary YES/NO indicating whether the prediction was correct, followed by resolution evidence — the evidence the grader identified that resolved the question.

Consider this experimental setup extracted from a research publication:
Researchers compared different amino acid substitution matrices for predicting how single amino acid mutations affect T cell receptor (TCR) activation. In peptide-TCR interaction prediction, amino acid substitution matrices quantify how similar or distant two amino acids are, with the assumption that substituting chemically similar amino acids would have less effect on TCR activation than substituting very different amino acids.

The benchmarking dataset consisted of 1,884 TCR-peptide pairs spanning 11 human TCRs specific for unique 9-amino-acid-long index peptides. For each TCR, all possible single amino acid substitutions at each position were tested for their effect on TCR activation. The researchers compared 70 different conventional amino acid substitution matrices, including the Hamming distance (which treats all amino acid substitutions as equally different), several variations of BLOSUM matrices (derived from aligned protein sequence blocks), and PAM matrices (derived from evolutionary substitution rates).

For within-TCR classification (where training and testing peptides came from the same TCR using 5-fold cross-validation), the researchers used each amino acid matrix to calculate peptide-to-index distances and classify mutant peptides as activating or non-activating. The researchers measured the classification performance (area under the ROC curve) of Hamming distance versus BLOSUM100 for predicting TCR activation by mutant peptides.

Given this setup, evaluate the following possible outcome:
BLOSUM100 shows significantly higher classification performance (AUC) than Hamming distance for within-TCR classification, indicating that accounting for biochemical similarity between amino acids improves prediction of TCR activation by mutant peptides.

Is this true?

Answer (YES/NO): YES